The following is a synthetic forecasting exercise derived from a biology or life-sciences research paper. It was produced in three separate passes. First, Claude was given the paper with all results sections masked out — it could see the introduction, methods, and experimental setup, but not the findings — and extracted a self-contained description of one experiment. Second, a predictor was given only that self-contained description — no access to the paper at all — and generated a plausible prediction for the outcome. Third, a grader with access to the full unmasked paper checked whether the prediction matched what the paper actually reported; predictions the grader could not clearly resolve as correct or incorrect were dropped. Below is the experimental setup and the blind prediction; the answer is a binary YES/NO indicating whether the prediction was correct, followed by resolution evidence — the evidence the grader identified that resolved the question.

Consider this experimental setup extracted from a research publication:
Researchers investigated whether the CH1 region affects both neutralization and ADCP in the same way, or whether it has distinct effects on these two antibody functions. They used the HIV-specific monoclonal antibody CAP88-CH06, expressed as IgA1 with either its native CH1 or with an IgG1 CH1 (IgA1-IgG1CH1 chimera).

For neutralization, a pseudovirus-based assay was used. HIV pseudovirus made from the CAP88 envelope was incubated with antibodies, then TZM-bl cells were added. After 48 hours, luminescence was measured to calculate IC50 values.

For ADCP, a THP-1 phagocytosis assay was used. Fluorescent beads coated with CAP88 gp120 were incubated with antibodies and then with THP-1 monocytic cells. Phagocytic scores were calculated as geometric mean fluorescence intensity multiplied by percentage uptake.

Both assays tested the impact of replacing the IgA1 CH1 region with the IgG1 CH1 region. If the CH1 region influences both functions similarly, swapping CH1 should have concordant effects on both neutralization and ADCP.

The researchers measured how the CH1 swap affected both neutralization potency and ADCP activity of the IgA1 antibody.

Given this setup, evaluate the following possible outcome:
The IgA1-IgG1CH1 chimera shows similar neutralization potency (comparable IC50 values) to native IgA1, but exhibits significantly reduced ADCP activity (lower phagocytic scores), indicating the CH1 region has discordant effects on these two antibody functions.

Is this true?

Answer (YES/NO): NO